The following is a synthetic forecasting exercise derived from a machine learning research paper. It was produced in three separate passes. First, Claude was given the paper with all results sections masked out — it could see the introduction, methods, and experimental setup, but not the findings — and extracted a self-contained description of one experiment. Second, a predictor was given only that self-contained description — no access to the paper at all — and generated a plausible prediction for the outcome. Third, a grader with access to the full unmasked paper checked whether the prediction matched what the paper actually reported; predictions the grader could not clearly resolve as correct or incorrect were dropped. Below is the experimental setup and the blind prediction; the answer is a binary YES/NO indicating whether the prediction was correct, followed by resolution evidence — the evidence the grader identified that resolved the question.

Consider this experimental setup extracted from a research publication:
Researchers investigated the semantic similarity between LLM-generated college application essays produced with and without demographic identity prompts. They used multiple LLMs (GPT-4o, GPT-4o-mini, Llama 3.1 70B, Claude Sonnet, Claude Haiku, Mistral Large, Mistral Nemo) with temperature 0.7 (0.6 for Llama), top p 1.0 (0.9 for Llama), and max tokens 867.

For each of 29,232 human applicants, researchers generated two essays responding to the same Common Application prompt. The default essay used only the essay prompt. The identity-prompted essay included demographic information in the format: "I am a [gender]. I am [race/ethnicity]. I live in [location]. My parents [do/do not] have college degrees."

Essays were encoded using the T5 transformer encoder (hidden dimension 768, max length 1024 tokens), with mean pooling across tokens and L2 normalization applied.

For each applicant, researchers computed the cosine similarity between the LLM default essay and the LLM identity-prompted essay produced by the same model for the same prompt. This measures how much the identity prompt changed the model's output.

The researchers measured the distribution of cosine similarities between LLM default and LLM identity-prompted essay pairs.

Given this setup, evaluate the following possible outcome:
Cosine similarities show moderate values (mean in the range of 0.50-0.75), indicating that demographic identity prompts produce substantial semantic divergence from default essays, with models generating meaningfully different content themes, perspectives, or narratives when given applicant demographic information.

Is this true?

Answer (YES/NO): NO